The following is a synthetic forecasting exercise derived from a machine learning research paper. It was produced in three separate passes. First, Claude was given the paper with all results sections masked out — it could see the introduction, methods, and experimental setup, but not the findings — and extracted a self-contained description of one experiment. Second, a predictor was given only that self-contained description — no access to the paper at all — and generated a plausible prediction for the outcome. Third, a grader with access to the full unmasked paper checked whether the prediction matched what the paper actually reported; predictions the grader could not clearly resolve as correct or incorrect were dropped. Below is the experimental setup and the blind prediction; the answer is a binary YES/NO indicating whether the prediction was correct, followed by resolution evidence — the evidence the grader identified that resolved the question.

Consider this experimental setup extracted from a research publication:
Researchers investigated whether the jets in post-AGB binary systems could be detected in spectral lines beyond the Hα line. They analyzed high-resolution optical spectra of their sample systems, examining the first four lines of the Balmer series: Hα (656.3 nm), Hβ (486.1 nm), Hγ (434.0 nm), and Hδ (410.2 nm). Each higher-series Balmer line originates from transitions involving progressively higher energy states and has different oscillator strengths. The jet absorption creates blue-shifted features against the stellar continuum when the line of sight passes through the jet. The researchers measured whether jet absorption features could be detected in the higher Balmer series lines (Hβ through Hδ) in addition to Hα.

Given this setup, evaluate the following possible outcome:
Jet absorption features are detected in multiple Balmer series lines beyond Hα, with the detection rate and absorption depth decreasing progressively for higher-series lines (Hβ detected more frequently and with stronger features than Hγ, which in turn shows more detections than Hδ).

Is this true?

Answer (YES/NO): YES